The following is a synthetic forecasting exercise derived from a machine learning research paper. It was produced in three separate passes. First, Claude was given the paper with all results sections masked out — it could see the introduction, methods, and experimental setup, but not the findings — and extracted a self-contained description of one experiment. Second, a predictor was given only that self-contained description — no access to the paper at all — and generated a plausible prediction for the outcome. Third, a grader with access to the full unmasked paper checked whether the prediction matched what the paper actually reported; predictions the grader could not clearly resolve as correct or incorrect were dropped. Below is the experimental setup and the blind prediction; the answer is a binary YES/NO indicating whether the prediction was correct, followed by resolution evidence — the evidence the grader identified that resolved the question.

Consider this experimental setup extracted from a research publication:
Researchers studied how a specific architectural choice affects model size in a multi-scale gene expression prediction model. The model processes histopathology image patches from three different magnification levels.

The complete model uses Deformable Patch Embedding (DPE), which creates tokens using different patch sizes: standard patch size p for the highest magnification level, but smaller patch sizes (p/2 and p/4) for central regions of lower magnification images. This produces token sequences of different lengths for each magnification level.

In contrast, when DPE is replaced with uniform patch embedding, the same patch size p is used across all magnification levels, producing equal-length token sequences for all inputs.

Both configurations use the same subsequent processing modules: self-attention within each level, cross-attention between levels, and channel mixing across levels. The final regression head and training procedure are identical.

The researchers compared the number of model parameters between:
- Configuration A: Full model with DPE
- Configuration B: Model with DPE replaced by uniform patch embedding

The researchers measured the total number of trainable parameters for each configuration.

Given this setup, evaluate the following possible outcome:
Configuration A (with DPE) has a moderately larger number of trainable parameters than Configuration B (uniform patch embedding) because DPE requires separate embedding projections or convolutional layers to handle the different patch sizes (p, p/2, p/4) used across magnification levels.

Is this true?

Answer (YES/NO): NO